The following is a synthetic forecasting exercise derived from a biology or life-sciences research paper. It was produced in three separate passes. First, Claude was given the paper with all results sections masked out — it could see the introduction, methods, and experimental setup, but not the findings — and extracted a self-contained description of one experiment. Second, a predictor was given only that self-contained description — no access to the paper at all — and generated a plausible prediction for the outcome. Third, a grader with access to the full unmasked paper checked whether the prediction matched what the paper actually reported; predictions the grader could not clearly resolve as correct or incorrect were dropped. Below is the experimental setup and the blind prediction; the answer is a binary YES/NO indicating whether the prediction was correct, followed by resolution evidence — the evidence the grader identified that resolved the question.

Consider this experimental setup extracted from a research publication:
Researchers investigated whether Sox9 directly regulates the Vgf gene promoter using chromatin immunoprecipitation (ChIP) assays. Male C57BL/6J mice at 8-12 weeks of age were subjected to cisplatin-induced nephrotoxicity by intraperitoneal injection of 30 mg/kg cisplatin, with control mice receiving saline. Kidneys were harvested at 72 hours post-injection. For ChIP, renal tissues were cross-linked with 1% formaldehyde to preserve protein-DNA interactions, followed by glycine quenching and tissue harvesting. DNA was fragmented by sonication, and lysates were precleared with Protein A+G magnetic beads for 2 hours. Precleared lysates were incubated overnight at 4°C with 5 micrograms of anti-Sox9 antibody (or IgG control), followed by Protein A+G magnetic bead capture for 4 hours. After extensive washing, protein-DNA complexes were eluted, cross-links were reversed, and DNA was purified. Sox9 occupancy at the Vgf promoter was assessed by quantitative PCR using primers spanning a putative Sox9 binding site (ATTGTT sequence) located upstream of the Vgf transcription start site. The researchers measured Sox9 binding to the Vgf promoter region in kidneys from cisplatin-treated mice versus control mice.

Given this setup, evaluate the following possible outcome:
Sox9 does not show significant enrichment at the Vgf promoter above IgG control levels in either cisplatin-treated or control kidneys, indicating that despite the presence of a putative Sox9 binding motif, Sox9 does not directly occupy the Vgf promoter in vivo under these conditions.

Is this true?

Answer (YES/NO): NO